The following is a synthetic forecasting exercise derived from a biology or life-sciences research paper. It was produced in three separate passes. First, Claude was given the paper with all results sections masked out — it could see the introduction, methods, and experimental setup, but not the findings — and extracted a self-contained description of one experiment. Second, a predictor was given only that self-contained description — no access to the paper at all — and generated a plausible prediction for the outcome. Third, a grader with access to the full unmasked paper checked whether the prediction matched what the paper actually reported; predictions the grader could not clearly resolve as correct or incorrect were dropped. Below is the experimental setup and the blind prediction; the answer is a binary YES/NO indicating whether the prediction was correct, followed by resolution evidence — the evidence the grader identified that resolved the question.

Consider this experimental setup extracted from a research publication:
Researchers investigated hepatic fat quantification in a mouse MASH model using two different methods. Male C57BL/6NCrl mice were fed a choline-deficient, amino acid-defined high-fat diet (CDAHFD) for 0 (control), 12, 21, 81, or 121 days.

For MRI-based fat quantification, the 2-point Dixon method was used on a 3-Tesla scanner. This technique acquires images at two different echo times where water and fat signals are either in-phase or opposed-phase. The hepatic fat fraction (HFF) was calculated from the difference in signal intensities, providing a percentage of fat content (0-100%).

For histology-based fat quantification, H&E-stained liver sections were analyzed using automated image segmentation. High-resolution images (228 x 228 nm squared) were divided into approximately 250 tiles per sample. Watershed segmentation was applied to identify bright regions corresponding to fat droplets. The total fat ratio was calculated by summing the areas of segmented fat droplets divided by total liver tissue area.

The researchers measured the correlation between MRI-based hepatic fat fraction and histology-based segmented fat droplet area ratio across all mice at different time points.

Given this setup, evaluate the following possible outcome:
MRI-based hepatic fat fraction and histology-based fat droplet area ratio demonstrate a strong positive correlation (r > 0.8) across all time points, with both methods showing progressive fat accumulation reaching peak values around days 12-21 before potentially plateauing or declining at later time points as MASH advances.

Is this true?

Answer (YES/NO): NO